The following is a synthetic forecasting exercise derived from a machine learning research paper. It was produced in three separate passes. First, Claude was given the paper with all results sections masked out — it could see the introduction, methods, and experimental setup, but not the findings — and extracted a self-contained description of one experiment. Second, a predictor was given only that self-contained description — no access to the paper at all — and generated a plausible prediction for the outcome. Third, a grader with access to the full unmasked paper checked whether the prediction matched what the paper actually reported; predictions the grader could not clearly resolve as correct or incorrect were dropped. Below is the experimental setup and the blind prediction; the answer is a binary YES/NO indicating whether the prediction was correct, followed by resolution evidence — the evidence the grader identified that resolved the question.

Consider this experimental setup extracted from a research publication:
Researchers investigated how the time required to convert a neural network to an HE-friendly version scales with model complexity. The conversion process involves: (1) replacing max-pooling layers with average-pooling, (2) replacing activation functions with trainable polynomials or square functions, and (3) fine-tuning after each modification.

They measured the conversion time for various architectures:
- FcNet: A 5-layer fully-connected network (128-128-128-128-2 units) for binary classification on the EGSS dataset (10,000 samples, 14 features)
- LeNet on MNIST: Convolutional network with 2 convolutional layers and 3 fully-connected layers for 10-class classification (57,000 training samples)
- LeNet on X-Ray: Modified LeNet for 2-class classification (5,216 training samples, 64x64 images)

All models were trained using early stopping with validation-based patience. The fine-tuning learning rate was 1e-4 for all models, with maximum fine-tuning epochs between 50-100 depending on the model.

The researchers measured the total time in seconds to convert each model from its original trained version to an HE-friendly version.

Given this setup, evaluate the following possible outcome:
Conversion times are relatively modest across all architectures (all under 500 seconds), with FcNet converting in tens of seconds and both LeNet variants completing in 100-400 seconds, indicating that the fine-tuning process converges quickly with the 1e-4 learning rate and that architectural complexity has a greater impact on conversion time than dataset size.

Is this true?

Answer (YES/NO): YES